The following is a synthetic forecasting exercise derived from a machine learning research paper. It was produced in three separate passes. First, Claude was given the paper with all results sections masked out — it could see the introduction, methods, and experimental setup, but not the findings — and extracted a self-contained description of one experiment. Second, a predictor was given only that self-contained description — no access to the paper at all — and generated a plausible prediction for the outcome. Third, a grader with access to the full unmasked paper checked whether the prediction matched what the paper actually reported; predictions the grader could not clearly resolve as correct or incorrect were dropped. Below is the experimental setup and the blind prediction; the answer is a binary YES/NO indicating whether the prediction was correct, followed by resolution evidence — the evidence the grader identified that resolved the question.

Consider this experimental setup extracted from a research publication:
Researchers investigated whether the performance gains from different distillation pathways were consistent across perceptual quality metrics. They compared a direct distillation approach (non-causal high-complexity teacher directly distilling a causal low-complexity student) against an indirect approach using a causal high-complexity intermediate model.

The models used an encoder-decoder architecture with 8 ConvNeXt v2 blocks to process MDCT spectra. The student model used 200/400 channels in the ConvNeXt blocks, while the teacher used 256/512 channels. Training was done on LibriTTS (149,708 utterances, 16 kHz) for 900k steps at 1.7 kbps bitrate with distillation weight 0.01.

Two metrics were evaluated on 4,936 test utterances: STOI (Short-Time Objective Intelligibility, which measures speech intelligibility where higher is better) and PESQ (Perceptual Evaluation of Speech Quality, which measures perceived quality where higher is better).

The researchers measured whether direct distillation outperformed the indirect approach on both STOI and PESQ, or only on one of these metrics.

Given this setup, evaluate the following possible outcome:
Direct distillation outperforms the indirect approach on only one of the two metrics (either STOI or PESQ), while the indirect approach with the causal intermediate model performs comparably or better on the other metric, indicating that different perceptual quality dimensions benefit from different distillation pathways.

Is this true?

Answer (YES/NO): NO